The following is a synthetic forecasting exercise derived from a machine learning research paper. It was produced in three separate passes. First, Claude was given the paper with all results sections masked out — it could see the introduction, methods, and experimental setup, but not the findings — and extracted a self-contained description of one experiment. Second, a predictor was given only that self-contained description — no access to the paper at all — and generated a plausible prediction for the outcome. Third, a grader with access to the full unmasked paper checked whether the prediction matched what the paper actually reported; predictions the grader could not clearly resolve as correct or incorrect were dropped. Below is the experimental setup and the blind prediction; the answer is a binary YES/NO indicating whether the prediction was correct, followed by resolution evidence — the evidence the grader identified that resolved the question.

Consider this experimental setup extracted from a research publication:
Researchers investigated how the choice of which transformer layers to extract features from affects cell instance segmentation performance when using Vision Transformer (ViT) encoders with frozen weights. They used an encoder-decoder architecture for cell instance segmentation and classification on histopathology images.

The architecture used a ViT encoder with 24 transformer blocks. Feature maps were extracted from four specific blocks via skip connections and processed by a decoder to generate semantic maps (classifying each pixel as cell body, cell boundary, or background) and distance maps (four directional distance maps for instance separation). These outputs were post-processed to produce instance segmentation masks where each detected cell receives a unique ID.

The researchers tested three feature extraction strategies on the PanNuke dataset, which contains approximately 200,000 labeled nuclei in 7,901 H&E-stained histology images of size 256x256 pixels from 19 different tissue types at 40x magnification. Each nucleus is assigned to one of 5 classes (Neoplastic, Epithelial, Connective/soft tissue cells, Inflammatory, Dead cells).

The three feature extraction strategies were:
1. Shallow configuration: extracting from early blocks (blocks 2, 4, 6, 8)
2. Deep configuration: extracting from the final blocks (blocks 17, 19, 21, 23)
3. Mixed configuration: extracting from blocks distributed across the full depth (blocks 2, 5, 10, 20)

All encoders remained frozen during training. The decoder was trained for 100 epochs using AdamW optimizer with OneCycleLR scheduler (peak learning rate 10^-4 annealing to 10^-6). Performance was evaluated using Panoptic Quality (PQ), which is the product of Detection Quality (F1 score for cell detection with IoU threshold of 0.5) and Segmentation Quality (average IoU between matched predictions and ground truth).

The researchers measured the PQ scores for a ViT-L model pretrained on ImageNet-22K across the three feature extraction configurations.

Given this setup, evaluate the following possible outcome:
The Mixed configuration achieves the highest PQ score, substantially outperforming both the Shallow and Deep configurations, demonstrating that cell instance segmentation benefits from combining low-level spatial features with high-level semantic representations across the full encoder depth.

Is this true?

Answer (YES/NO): NO